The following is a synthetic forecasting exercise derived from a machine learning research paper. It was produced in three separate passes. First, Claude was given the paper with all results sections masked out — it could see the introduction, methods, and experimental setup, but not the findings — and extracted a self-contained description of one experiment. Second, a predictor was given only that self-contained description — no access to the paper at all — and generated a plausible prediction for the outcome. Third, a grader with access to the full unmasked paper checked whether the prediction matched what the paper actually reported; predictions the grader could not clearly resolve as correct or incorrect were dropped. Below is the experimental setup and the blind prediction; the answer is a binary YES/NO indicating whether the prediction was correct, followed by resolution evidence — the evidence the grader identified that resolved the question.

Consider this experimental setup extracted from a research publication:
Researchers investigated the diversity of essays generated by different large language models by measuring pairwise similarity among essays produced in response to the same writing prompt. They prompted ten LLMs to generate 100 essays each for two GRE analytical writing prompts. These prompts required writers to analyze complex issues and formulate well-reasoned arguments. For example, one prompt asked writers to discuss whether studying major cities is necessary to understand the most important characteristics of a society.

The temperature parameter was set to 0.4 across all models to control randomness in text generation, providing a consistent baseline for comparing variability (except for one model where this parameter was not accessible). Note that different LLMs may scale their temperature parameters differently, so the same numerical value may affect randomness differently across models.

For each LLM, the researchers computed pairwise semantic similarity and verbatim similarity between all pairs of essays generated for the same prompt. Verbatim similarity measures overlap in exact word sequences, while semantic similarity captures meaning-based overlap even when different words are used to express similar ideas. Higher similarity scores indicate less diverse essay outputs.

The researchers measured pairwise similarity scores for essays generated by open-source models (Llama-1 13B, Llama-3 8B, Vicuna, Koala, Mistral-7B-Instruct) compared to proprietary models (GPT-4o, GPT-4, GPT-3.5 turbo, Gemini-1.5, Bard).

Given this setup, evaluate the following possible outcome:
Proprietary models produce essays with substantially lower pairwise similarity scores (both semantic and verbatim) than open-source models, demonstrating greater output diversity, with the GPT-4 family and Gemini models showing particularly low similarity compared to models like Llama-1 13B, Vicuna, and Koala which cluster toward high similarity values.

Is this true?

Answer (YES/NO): NO